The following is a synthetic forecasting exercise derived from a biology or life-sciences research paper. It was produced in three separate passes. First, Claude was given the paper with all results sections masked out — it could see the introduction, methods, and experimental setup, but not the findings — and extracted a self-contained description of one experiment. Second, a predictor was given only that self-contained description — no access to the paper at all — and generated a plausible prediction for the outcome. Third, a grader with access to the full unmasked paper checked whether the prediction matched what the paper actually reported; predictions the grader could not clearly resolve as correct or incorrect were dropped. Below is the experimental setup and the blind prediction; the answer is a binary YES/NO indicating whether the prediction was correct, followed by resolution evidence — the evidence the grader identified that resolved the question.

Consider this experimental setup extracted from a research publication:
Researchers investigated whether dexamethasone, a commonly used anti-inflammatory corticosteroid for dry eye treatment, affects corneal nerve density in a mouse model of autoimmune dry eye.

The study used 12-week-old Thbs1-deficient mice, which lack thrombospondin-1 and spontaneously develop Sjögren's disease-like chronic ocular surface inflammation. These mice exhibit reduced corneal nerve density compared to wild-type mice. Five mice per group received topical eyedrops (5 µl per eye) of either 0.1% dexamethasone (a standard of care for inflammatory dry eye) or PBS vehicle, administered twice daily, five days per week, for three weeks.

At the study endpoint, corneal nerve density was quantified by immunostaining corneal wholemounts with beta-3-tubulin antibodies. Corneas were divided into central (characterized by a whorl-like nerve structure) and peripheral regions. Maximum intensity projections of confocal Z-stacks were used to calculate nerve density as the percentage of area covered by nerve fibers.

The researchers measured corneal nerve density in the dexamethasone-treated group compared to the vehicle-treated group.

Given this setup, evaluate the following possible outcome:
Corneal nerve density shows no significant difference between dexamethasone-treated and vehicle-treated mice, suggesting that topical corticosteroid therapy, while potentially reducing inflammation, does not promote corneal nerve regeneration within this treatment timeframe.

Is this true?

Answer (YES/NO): NO